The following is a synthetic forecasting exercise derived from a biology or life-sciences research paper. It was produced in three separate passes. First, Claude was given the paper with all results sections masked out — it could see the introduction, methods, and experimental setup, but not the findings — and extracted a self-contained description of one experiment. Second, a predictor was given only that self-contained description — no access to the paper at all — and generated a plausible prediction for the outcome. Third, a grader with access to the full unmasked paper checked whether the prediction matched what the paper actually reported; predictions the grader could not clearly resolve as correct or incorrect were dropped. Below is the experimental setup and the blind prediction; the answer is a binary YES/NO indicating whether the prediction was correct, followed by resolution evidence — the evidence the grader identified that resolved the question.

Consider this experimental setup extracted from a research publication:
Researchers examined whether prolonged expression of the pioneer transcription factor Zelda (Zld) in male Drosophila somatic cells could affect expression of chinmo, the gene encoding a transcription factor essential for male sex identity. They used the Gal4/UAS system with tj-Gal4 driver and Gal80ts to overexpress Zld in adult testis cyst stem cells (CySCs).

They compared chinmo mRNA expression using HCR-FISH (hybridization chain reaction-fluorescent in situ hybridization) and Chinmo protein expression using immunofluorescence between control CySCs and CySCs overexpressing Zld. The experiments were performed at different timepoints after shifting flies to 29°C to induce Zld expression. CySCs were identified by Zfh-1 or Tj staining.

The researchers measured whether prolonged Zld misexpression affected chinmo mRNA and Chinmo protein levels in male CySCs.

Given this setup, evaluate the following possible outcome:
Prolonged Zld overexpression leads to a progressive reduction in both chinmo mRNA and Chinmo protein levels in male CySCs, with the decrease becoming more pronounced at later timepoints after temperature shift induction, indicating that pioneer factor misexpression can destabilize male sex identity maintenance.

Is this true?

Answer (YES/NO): YES